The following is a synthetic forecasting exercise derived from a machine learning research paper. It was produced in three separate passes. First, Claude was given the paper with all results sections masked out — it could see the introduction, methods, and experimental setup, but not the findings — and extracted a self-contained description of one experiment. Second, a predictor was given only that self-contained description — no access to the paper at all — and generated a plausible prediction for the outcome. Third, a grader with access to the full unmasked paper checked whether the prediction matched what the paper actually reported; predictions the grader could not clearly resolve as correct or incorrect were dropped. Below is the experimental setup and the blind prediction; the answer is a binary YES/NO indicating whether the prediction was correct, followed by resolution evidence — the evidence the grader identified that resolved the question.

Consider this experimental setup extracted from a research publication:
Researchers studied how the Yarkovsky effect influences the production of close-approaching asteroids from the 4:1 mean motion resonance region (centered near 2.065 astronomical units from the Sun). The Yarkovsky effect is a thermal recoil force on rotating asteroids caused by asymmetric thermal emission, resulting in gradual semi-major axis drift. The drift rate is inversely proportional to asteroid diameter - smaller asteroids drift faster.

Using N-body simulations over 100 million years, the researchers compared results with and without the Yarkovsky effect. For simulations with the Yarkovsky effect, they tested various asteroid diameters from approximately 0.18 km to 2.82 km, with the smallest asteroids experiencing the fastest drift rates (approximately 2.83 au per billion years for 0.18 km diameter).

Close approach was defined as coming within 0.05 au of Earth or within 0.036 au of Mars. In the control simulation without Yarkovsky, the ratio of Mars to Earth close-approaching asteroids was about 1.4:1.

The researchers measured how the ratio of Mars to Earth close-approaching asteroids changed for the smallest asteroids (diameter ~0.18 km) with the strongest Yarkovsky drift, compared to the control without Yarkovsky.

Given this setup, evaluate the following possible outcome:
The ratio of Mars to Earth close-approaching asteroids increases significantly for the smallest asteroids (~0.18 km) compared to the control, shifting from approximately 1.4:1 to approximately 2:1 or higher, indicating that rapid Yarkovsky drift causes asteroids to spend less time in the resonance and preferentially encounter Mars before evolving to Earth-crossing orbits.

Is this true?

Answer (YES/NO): NO